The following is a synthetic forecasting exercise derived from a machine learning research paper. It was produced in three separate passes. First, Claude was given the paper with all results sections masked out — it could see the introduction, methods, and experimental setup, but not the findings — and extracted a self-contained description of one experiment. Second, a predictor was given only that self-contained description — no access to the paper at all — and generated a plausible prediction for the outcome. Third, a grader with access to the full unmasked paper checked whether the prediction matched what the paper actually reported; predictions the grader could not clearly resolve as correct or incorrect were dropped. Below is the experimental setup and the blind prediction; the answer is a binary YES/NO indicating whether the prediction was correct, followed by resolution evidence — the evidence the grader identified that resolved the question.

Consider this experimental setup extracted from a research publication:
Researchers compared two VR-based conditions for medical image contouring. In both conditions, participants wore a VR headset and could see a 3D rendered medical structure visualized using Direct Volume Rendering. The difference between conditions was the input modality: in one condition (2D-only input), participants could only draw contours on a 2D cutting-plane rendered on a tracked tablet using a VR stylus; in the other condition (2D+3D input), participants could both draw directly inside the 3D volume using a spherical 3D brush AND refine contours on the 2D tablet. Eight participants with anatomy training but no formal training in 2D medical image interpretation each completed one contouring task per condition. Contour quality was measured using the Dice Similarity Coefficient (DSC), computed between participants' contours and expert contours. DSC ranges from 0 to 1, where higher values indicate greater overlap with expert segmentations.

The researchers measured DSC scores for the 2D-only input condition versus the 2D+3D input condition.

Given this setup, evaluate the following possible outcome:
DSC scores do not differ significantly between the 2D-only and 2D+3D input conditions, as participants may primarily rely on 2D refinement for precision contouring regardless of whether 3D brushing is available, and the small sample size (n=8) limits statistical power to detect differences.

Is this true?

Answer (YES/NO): YES